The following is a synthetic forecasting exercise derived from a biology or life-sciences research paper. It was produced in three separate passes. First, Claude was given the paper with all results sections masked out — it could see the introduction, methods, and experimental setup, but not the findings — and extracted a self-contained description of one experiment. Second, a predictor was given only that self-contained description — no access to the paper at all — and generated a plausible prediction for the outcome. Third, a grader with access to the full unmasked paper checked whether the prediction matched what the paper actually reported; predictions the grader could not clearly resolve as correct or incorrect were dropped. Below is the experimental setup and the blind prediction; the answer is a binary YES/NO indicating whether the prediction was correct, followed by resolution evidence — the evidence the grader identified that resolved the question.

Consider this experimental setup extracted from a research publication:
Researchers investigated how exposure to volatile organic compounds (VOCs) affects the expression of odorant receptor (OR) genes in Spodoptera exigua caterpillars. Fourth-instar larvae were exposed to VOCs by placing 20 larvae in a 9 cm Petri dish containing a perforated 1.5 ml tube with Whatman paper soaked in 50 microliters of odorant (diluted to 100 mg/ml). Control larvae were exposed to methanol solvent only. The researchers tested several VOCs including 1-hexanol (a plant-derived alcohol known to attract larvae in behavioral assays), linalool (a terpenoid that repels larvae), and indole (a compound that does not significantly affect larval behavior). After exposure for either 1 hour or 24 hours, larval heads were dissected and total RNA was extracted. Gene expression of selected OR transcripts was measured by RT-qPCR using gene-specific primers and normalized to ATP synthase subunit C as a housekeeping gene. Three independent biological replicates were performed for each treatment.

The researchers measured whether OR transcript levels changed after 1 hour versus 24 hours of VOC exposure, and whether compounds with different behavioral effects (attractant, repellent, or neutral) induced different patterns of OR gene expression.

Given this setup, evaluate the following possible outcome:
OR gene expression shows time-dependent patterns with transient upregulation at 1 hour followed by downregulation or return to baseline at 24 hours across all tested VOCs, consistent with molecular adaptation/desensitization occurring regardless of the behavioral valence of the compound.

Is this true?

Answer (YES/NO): NO